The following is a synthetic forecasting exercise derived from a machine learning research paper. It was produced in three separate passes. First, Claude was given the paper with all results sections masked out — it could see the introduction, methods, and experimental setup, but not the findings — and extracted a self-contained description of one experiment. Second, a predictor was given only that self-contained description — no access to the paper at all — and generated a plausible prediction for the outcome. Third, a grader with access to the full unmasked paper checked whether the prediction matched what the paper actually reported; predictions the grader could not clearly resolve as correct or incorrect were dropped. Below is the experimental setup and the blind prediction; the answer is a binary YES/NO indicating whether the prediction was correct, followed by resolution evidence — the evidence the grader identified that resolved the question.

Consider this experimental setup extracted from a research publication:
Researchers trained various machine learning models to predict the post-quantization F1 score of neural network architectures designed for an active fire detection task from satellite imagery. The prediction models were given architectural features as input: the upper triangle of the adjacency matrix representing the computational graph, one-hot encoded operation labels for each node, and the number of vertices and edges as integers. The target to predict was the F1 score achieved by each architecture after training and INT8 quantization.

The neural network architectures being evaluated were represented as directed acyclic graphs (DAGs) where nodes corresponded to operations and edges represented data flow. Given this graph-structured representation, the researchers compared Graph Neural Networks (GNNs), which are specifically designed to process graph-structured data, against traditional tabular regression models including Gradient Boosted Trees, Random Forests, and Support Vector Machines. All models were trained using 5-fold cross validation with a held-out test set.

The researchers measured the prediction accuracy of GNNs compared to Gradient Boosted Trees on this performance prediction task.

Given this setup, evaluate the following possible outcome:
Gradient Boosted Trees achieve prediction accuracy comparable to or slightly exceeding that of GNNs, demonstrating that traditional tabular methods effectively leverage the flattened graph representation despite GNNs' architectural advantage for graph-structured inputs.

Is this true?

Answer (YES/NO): NO